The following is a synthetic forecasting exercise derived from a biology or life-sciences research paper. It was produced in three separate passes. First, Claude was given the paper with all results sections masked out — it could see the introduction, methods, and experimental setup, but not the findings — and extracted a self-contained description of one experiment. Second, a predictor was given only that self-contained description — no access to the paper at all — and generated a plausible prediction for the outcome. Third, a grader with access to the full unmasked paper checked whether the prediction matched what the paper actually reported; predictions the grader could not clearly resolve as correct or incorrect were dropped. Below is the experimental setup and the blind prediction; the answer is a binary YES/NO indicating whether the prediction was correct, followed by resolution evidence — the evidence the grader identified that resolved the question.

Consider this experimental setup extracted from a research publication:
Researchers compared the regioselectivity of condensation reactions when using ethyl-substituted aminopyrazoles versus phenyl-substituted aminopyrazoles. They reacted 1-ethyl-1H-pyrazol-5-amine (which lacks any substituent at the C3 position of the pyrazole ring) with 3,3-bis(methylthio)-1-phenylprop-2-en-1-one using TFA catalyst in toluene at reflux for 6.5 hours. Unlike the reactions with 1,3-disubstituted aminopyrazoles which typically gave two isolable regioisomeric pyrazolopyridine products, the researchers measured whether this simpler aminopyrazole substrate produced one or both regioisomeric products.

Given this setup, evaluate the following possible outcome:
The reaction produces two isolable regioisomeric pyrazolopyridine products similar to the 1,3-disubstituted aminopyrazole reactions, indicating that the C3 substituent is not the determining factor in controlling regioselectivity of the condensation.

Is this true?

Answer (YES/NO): NO